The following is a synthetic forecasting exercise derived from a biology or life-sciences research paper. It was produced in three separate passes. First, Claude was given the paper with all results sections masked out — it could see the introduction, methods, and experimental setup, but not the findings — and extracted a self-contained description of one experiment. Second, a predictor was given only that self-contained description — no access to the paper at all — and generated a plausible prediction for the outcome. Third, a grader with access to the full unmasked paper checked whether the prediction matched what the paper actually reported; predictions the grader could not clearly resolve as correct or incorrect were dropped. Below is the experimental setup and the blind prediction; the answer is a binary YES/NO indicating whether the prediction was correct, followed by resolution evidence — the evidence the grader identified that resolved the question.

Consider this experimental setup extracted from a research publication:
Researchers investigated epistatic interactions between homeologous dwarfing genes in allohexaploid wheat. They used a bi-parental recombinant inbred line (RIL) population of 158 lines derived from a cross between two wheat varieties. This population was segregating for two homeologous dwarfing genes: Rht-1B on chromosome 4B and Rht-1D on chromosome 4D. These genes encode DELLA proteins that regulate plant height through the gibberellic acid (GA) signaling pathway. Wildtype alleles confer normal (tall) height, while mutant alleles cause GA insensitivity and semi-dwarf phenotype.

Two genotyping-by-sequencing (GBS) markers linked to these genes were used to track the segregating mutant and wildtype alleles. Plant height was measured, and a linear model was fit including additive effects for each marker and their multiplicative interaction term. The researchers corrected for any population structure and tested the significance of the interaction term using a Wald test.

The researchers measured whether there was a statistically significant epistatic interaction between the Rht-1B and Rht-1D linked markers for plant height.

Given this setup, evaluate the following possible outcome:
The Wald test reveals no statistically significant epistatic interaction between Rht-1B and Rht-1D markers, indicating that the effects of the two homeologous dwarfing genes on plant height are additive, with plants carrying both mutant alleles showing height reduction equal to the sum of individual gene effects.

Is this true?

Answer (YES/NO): NO